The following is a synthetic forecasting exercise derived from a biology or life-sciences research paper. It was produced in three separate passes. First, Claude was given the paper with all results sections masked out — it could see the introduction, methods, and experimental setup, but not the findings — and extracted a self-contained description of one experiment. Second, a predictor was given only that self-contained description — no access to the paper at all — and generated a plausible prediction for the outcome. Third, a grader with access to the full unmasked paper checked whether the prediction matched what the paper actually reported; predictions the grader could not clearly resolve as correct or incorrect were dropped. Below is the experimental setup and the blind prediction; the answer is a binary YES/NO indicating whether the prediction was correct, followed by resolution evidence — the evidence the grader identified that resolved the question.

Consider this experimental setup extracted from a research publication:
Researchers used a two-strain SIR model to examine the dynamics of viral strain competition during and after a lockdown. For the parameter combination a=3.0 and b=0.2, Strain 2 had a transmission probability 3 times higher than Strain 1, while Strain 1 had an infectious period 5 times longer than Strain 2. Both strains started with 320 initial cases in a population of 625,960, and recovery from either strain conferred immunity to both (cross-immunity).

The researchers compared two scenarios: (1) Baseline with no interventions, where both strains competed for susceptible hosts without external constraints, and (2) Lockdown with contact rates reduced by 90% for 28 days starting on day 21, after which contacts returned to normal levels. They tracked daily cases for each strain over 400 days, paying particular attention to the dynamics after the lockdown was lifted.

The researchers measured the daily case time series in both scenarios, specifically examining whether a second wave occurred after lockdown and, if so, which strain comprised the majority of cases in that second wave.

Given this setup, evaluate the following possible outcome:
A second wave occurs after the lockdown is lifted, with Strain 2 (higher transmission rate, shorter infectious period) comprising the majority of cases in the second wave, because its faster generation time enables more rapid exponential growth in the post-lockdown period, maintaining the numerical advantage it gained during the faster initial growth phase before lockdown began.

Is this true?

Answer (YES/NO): NO